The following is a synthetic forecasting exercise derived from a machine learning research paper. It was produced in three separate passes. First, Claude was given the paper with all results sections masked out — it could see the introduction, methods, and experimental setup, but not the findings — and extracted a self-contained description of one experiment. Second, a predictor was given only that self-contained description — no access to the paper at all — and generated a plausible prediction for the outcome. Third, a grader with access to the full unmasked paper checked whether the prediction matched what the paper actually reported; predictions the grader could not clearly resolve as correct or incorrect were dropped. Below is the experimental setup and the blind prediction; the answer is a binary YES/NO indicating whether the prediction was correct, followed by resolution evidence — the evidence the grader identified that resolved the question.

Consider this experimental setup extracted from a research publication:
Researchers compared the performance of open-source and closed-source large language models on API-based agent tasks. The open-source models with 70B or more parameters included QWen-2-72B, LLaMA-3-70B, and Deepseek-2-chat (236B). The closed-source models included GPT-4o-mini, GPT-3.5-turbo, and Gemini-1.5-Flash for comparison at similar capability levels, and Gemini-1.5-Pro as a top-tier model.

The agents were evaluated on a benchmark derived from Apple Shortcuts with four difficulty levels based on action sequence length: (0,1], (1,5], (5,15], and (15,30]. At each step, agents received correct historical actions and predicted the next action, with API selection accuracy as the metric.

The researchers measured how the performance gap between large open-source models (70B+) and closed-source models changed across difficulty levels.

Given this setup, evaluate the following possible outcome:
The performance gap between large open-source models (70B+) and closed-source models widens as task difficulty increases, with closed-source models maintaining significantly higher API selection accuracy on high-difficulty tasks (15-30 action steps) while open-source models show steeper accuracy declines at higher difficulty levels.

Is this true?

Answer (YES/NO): NO